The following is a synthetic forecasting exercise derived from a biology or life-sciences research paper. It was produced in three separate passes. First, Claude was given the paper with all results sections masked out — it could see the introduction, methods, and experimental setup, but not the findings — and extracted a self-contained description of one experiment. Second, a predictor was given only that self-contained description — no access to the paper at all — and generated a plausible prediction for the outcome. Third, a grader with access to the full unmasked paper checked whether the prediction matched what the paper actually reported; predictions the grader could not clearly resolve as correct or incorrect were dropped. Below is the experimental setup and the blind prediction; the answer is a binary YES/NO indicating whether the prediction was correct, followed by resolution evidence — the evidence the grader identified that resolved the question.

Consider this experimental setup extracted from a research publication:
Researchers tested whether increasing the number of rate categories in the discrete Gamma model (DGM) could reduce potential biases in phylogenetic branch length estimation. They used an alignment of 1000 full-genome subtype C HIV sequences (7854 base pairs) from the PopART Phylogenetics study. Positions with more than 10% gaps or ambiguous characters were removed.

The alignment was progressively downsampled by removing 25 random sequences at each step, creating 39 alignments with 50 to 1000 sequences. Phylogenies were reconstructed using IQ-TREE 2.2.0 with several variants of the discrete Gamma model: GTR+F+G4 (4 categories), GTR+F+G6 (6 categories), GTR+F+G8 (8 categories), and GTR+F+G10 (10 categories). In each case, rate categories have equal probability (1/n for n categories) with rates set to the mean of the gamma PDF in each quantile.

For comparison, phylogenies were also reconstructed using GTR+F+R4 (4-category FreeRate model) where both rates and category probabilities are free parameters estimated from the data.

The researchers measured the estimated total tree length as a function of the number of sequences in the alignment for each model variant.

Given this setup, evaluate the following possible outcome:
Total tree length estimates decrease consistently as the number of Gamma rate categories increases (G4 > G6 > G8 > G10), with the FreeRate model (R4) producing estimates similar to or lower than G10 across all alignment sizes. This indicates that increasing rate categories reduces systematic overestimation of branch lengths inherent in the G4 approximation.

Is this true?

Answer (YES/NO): NO